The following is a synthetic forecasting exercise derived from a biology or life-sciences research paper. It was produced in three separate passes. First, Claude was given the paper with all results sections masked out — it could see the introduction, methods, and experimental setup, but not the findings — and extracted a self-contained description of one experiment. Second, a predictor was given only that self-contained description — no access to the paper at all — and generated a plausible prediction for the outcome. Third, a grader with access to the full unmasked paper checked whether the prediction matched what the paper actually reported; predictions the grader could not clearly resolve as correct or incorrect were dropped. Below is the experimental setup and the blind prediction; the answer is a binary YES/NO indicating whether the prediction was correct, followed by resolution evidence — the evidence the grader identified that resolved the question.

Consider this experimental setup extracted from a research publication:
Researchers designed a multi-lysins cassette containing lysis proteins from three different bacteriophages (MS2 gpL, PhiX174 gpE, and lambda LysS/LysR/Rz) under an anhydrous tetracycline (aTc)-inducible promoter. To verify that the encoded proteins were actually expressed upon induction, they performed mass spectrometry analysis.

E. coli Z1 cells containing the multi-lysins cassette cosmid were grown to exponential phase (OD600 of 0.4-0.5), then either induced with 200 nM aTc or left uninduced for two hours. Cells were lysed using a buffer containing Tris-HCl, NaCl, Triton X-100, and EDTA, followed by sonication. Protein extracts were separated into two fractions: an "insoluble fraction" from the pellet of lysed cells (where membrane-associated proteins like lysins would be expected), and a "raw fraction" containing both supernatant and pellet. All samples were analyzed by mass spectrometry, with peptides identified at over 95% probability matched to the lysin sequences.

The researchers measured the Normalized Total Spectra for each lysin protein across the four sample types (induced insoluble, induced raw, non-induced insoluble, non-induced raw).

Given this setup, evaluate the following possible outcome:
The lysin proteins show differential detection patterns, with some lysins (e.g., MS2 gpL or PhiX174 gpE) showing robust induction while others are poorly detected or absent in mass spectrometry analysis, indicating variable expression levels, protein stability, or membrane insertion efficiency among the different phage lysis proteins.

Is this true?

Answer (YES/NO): NO